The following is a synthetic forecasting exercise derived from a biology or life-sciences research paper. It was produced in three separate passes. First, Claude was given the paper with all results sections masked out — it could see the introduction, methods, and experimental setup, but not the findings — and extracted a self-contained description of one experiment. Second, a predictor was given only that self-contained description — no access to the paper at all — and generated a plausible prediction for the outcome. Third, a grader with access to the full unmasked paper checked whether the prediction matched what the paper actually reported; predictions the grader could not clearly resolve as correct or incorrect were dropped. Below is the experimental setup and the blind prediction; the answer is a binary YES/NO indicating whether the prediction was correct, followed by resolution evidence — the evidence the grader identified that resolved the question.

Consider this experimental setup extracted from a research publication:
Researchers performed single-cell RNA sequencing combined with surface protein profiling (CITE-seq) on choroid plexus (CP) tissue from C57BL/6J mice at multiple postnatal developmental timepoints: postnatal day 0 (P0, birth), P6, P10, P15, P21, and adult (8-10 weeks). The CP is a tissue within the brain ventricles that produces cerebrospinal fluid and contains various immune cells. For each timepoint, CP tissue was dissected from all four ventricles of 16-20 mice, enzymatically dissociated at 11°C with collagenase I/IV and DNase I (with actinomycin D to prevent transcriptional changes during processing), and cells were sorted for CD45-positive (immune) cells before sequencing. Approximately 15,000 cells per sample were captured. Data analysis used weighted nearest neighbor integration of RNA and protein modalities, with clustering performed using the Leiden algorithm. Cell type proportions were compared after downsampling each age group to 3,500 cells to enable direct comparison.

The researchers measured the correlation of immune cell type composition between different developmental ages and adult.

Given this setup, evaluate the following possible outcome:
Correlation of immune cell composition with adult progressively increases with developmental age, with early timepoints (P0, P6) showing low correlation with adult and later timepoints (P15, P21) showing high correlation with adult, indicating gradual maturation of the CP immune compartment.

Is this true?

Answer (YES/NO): NO